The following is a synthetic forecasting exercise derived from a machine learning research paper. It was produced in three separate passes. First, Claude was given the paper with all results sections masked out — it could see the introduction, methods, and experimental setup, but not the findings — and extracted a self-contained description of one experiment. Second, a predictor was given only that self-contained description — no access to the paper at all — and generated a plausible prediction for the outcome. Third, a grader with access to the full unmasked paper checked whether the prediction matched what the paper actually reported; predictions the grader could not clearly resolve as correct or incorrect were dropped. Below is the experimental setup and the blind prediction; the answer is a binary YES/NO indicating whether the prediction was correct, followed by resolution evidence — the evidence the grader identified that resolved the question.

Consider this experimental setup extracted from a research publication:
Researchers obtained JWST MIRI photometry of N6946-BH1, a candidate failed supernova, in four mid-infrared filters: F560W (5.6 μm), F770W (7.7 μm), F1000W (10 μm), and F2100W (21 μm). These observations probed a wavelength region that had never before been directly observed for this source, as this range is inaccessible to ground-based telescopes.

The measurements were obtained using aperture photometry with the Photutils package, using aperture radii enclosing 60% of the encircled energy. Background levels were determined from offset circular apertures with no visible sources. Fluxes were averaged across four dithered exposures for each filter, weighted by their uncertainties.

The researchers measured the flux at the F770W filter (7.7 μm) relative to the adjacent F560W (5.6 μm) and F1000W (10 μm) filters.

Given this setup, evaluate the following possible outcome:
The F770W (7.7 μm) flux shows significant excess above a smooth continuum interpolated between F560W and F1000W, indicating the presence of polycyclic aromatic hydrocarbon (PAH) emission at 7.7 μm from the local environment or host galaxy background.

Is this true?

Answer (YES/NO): NO